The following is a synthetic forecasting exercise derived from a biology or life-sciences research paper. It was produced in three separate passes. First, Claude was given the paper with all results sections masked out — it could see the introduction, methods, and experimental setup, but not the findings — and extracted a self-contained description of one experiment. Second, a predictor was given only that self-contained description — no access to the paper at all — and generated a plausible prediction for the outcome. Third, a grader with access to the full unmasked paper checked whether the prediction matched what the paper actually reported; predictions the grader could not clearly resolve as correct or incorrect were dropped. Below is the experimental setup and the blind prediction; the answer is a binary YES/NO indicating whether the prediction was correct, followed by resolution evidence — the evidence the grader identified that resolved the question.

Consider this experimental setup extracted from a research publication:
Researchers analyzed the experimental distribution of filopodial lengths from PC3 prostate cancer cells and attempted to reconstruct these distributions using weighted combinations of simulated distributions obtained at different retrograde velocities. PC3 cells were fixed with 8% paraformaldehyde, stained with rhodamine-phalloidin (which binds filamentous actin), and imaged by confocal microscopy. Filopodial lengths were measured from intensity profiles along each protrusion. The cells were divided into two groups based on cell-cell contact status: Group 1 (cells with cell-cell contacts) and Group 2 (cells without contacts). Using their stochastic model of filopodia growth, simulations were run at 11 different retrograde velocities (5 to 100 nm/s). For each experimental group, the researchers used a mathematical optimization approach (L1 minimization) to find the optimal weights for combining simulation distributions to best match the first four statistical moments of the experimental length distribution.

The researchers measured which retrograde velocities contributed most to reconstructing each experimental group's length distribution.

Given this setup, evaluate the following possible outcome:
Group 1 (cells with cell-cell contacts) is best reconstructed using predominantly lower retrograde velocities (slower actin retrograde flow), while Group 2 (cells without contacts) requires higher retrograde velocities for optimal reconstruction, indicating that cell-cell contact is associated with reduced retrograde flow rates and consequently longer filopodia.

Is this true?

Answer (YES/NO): NO